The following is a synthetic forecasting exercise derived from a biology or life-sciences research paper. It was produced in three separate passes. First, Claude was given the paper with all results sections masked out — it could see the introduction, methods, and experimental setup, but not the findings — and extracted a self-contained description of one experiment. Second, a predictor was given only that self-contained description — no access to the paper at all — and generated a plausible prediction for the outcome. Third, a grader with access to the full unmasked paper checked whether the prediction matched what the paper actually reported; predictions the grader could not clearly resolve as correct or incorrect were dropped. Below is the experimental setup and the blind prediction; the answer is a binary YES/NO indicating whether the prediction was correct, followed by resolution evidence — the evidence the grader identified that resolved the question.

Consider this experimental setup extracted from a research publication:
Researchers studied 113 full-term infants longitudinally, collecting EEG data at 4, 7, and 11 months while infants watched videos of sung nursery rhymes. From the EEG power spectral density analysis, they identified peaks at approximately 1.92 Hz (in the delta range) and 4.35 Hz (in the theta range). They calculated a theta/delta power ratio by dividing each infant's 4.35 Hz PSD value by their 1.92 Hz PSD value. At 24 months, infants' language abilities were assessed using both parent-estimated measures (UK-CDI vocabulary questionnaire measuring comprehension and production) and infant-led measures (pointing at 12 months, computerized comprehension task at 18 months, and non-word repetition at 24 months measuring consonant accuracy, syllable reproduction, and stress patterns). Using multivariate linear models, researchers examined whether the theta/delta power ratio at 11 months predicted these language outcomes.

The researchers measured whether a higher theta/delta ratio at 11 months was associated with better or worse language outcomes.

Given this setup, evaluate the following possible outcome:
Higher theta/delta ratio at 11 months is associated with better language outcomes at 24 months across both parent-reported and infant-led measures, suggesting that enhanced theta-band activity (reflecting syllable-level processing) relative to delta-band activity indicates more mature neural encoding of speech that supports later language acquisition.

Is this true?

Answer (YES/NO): NO